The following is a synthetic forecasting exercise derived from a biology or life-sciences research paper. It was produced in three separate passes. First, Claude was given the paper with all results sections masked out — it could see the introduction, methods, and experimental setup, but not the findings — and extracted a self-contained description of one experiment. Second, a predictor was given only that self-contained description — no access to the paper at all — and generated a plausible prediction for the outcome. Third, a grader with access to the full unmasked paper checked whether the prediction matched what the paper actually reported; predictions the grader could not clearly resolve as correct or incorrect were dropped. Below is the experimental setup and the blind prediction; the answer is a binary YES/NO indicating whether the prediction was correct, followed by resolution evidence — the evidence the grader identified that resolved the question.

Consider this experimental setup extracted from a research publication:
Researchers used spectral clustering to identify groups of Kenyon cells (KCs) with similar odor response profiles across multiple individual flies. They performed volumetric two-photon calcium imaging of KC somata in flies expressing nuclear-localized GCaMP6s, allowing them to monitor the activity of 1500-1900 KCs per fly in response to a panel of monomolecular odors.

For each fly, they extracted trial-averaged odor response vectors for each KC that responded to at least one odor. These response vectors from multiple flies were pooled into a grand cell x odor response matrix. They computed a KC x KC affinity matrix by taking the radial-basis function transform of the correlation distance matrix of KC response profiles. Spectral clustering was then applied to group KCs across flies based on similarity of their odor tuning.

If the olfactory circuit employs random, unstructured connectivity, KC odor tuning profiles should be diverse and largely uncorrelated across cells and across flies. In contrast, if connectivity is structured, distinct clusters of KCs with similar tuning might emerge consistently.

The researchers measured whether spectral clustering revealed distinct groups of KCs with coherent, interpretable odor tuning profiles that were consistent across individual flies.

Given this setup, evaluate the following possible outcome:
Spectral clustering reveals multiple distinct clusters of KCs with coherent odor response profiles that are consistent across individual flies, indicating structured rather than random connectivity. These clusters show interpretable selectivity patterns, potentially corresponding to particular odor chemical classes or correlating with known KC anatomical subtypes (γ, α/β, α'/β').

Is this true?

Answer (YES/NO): NO